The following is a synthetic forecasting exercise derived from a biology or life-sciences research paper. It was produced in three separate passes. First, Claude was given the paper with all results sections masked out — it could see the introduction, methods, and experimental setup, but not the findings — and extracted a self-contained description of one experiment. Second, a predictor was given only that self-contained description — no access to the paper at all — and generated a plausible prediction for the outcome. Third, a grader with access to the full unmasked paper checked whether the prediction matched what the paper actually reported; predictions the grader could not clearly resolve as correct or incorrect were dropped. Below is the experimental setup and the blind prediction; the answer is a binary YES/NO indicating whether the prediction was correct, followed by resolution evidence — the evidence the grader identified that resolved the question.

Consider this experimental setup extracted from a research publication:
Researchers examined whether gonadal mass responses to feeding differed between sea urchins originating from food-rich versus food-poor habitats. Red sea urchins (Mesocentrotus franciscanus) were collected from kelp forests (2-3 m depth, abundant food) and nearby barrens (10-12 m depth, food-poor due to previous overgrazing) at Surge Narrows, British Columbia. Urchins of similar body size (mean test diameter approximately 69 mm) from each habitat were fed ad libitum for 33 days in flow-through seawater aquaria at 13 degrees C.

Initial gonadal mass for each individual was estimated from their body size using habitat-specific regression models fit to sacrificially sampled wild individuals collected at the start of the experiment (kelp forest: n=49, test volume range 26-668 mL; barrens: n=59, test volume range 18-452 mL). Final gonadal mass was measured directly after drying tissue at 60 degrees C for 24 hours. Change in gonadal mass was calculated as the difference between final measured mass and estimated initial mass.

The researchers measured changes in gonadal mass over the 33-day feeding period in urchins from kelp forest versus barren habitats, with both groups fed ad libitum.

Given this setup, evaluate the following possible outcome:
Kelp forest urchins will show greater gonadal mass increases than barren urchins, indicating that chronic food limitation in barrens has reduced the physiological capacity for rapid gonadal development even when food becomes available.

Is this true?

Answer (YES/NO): NO